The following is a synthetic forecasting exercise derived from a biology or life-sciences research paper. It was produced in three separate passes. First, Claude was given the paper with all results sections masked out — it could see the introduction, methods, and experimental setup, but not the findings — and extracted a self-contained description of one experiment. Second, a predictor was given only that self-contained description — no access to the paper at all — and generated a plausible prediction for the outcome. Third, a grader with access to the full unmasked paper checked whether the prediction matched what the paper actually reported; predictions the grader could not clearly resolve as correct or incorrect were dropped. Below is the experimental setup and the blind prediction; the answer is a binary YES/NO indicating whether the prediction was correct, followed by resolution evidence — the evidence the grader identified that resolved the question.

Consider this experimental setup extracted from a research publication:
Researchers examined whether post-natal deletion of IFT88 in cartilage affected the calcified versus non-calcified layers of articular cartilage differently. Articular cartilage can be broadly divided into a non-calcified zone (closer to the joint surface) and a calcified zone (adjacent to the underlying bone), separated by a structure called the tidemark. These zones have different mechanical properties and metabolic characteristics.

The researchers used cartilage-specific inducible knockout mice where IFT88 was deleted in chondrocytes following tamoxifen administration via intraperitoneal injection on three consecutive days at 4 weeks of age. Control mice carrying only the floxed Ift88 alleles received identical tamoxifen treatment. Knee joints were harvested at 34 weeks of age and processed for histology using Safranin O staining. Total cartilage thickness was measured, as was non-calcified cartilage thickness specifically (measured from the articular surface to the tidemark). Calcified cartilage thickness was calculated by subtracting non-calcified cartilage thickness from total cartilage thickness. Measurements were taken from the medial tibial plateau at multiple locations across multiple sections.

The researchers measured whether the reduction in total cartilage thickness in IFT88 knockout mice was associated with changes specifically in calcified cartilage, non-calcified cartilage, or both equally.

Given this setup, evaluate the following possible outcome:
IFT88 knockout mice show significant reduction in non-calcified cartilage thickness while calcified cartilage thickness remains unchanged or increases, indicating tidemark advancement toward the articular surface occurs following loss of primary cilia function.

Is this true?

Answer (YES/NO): NO